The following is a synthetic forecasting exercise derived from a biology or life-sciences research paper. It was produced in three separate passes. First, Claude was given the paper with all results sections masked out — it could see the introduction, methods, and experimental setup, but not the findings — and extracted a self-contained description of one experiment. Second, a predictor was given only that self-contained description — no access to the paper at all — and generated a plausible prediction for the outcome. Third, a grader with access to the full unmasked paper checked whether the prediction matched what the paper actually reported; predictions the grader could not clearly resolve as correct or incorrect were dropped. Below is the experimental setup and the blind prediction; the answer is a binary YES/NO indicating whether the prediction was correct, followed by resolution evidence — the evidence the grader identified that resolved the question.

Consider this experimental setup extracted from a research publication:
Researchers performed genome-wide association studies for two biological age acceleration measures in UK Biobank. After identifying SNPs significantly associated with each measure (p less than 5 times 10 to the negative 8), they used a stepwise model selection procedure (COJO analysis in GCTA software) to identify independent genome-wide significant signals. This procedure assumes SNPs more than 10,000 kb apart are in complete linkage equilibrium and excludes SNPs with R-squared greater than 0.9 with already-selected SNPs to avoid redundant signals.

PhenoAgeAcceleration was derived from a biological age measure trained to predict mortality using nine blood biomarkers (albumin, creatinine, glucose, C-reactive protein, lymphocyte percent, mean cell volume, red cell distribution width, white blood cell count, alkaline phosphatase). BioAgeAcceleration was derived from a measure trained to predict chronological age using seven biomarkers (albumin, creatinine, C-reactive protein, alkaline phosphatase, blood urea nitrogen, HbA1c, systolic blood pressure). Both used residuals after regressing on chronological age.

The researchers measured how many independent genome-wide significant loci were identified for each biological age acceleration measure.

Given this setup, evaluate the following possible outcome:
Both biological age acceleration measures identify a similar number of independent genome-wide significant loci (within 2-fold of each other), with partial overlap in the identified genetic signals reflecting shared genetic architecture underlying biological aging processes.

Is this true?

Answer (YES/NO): NO